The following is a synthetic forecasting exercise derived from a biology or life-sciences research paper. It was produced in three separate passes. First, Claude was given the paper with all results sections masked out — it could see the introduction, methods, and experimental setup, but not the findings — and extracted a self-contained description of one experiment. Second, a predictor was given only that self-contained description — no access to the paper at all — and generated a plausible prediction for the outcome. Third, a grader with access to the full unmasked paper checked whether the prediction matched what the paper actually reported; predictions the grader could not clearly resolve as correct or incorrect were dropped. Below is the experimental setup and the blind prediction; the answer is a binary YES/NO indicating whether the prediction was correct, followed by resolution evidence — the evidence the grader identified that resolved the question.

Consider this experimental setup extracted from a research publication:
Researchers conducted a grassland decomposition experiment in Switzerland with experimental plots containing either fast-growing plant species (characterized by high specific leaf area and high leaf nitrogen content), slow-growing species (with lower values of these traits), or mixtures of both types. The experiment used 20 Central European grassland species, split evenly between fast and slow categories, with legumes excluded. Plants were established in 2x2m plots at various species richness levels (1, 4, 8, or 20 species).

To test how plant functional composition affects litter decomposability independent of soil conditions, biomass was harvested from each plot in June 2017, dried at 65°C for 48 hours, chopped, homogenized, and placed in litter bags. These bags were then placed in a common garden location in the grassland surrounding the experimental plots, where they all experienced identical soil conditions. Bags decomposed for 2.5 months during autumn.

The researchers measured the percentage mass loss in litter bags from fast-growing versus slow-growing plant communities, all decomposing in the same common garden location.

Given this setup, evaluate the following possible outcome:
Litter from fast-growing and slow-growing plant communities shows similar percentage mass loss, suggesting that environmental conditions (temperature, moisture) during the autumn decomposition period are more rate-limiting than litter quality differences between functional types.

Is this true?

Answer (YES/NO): NO